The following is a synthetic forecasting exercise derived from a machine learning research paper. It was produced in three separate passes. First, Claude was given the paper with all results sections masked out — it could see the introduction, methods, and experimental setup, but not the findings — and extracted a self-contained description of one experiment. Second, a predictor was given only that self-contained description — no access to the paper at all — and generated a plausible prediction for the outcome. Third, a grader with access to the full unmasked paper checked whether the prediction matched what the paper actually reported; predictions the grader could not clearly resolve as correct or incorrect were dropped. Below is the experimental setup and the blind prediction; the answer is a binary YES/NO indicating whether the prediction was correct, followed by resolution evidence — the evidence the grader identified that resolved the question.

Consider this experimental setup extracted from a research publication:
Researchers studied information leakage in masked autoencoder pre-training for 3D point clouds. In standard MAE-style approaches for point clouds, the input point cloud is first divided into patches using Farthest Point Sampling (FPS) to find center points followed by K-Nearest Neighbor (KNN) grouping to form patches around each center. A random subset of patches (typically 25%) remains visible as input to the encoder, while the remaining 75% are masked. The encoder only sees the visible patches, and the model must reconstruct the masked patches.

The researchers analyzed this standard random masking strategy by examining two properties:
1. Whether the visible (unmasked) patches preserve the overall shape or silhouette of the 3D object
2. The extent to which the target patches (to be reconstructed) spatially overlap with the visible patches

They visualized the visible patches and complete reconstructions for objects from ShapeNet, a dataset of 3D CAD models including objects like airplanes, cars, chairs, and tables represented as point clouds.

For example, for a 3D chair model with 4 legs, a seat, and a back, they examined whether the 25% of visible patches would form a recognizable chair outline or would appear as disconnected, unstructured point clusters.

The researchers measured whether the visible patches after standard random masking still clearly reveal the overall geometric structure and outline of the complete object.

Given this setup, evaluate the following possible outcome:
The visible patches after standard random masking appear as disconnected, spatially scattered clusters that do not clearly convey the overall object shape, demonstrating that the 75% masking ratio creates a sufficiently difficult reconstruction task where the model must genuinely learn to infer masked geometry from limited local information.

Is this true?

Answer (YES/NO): NO